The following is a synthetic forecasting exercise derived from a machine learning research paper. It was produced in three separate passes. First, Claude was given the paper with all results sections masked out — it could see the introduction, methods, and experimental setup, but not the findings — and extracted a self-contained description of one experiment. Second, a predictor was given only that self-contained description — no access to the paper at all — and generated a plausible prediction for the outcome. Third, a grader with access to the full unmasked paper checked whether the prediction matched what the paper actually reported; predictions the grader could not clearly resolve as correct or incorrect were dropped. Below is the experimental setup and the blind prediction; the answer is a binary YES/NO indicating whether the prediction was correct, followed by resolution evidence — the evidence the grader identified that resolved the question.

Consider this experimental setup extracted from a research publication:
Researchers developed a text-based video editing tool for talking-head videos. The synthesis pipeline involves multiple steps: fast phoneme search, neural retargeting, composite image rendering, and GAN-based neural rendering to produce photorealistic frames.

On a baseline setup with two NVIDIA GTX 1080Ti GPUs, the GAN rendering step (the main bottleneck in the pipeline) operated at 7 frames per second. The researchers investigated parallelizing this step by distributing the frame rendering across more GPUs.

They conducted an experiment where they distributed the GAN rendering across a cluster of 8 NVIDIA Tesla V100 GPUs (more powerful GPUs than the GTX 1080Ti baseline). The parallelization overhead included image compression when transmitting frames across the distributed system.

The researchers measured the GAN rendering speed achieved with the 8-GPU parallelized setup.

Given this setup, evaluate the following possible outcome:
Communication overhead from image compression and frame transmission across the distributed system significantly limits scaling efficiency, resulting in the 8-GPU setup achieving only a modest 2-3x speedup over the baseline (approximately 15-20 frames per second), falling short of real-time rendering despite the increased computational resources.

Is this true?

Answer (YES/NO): NO